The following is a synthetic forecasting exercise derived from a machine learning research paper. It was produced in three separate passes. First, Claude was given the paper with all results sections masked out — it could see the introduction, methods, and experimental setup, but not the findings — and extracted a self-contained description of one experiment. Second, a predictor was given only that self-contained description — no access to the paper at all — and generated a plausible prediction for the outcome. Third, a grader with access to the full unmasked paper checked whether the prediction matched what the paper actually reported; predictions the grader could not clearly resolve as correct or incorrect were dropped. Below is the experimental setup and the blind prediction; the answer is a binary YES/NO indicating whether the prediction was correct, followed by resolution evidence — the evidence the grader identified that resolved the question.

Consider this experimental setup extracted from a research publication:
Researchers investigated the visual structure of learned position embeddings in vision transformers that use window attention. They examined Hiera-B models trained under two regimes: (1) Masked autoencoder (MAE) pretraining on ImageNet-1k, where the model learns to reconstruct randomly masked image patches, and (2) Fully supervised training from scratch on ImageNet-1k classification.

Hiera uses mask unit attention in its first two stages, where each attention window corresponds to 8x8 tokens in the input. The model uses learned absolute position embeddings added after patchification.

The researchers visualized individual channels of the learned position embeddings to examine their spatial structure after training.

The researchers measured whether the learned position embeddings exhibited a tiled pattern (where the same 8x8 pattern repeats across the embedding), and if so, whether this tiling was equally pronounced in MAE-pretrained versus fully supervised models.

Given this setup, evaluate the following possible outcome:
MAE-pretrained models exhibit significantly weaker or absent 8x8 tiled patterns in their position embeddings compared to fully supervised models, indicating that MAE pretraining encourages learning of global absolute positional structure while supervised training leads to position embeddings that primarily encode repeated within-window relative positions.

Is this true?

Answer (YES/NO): NO